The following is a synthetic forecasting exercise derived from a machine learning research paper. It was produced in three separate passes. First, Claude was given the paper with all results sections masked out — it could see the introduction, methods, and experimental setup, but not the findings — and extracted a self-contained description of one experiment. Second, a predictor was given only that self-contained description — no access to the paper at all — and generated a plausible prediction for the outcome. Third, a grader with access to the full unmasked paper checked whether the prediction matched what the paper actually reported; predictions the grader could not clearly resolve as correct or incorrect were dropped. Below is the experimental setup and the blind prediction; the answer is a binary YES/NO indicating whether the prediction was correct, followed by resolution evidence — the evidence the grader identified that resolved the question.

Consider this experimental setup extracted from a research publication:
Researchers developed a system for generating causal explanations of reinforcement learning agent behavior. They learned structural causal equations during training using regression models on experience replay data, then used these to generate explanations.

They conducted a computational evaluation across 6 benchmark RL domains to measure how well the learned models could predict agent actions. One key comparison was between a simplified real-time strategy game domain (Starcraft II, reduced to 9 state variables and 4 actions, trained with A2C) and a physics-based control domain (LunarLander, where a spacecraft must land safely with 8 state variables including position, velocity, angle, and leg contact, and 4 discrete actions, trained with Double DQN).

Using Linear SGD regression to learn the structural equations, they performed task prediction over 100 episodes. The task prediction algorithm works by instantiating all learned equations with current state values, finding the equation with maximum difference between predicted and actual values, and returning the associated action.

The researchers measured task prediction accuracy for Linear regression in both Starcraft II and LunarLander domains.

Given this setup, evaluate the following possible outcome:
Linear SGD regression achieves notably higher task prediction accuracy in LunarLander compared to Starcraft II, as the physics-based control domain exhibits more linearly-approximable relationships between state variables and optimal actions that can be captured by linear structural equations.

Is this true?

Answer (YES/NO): NO